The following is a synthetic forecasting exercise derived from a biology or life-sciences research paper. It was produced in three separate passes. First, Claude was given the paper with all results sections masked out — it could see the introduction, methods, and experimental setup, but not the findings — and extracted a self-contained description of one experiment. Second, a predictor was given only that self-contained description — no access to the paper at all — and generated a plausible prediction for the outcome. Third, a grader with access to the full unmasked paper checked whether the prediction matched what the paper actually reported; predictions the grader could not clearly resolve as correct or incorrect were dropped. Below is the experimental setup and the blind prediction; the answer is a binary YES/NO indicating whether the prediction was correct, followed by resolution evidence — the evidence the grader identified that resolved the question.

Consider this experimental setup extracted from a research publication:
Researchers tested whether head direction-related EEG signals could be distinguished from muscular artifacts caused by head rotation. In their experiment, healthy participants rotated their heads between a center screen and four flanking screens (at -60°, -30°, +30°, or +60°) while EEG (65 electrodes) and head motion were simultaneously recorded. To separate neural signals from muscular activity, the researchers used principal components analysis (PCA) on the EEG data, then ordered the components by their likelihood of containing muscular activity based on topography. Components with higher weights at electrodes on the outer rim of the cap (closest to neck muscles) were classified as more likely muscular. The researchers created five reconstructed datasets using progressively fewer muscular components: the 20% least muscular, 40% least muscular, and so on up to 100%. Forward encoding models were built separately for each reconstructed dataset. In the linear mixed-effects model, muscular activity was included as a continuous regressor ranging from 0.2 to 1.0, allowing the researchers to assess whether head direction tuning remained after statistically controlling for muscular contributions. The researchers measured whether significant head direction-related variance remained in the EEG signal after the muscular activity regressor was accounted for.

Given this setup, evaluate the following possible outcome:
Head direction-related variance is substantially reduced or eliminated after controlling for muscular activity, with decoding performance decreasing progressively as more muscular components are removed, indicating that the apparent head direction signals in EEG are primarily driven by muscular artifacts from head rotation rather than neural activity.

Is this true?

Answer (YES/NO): NO